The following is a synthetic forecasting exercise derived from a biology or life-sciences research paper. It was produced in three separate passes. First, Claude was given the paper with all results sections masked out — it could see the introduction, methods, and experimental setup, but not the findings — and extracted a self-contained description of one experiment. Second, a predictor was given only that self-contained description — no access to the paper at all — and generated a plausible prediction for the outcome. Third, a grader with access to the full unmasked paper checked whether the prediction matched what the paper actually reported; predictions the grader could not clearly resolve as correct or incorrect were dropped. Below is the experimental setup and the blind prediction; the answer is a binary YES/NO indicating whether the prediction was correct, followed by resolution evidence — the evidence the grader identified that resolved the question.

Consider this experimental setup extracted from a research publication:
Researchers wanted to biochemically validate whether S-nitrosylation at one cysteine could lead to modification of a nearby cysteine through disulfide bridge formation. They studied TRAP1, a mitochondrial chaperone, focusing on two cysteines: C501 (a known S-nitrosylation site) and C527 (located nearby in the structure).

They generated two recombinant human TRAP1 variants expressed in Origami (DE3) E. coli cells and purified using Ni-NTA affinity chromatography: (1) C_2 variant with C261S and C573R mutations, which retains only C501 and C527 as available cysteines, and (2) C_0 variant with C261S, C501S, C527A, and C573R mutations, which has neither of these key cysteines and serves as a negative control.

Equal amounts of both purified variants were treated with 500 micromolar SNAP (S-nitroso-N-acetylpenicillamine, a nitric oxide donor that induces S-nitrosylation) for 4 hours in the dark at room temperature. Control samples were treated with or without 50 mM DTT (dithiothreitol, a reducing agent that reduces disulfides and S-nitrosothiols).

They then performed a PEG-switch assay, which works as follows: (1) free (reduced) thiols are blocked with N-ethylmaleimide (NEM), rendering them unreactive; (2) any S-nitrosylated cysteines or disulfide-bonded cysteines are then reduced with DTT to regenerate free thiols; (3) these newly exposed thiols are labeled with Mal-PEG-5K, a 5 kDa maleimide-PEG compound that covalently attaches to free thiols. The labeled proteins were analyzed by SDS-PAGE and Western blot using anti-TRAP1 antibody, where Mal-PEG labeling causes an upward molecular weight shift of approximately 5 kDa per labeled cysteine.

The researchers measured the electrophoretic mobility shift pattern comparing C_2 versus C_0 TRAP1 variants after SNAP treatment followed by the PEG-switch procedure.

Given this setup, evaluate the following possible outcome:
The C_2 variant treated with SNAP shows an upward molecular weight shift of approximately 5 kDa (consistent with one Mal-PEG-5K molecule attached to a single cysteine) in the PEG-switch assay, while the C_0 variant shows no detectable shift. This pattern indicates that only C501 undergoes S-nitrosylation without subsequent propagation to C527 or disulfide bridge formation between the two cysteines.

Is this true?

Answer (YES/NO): NO